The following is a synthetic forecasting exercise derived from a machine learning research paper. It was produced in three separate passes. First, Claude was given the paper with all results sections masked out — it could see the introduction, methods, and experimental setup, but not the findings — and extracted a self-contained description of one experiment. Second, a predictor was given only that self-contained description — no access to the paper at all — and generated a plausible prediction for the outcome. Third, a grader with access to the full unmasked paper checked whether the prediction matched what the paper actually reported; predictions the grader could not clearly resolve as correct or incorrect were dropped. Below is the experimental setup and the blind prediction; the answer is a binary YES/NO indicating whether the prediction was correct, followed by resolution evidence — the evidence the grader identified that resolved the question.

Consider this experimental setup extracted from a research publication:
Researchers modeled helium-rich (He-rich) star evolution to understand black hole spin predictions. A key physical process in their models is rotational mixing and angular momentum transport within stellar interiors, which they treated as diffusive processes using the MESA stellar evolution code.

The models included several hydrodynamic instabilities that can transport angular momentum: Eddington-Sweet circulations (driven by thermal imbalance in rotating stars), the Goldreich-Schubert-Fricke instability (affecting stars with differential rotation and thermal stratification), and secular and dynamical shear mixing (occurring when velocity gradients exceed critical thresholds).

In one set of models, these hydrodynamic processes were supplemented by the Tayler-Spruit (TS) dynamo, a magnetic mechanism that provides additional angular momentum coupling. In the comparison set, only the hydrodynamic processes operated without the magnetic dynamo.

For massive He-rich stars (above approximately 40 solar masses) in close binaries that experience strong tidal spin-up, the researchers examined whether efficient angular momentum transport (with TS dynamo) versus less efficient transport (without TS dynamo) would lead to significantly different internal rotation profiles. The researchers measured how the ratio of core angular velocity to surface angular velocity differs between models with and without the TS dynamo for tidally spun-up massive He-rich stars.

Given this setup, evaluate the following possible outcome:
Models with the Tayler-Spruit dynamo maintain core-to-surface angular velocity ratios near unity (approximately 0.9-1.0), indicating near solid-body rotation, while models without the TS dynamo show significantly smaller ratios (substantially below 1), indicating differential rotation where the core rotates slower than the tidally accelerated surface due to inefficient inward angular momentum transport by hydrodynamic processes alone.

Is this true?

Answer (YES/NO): NO